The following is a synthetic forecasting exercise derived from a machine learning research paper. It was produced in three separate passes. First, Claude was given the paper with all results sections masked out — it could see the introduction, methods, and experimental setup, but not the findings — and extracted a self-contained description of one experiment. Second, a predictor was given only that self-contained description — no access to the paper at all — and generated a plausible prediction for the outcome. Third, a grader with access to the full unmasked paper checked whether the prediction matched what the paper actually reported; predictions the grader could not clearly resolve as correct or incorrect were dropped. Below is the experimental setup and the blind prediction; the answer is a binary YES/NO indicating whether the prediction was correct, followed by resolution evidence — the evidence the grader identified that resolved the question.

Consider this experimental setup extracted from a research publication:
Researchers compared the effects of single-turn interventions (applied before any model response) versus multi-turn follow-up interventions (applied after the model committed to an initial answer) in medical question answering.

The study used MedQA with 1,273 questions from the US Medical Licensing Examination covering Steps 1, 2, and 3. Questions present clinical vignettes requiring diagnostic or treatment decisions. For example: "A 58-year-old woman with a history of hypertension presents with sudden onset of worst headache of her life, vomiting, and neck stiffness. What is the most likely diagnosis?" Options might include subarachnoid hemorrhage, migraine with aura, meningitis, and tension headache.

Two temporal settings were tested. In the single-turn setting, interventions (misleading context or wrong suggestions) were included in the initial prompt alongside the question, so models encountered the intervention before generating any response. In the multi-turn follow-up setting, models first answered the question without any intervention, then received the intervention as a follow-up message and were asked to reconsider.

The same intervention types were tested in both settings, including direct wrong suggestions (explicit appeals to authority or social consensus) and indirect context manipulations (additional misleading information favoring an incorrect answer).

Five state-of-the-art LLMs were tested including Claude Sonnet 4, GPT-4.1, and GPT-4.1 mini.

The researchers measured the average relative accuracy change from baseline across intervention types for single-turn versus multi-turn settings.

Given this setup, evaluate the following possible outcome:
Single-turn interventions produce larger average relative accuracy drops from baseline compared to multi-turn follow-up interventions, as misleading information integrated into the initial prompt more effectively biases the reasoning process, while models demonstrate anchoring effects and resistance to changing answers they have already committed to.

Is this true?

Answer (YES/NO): NO